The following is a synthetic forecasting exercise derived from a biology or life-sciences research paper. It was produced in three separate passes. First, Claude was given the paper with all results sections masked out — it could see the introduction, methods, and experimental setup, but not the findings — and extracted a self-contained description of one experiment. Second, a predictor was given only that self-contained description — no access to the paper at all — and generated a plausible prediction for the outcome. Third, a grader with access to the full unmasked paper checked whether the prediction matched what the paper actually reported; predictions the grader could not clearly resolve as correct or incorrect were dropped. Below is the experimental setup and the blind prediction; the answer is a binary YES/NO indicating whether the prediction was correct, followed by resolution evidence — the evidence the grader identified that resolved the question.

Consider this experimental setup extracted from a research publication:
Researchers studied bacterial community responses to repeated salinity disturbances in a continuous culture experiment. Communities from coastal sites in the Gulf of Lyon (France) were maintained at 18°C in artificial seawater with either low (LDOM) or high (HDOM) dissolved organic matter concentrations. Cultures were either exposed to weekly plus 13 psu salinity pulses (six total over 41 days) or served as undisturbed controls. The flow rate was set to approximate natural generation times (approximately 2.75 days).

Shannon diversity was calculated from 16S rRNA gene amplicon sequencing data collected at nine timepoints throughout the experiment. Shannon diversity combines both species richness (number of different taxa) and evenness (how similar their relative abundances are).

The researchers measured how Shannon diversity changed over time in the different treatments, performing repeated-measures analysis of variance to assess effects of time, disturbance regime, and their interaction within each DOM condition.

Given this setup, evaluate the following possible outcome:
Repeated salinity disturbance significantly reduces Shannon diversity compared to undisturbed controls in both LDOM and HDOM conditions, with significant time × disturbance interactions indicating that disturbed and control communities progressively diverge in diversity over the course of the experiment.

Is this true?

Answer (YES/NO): NO